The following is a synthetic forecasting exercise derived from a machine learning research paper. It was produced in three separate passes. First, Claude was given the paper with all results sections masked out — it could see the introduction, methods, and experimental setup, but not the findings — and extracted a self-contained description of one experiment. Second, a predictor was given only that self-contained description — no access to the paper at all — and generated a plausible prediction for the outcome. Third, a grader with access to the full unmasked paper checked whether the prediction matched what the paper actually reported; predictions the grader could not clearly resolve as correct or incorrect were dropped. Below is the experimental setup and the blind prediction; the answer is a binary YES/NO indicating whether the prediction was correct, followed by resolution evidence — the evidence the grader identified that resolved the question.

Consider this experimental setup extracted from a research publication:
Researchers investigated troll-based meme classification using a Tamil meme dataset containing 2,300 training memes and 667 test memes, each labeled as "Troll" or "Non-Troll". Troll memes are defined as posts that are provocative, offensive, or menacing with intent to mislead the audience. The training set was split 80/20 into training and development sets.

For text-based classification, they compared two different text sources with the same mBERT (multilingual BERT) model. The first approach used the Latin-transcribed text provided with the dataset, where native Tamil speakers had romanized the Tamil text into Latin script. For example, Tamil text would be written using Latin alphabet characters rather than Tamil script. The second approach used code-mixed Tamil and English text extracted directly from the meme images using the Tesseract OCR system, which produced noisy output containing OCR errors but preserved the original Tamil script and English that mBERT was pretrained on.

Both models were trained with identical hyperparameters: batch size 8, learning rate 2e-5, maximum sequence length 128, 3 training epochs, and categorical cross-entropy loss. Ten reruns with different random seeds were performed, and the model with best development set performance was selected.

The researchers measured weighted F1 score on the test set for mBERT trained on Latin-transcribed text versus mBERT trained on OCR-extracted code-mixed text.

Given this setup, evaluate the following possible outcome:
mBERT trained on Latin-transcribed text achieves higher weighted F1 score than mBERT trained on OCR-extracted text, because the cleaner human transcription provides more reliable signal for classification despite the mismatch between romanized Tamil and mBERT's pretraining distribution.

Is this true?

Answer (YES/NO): NO